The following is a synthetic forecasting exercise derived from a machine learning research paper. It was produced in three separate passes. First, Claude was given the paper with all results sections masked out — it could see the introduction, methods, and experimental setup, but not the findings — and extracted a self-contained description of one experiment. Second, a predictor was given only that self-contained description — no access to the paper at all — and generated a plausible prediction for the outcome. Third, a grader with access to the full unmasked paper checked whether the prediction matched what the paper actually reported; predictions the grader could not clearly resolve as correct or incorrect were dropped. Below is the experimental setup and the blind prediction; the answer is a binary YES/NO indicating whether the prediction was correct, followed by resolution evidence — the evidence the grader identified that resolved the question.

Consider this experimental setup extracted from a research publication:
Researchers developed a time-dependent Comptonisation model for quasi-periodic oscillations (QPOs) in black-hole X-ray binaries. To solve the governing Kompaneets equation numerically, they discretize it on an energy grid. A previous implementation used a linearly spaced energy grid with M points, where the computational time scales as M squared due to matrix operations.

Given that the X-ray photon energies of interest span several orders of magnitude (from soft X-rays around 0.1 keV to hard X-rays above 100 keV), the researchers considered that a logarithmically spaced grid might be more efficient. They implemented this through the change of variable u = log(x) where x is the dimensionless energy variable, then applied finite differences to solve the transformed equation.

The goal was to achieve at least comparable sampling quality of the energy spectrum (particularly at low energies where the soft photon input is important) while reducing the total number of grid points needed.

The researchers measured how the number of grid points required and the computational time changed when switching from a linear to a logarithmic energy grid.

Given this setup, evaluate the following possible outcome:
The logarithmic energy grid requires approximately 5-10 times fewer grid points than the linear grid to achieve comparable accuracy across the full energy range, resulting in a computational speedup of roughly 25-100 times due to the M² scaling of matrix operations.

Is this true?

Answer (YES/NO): YES